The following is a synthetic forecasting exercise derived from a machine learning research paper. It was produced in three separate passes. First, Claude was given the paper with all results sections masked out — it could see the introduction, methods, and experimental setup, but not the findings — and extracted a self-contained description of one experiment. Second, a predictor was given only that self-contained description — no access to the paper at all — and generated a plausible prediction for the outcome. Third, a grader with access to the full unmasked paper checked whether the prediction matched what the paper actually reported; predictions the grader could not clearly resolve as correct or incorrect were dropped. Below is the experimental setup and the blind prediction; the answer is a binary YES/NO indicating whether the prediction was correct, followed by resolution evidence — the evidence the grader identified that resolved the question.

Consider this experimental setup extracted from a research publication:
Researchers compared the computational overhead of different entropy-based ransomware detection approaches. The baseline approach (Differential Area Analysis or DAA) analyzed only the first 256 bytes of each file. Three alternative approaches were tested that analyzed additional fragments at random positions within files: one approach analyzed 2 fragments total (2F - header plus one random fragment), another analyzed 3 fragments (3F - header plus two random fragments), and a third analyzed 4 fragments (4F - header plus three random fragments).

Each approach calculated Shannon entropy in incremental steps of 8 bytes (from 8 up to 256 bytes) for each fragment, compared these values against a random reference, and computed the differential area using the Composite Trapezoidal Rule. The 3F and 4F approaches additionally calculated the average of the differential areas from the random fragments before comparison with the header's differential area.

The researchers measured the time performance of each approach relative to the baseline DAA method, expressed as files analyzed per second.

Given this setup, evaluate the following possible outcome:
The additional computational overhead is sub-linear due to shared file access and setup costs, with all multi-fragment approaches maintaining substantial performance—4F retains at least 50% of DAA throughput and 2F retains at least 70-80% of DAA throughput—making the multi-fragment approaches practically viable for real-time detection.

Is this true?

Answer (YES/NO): YES